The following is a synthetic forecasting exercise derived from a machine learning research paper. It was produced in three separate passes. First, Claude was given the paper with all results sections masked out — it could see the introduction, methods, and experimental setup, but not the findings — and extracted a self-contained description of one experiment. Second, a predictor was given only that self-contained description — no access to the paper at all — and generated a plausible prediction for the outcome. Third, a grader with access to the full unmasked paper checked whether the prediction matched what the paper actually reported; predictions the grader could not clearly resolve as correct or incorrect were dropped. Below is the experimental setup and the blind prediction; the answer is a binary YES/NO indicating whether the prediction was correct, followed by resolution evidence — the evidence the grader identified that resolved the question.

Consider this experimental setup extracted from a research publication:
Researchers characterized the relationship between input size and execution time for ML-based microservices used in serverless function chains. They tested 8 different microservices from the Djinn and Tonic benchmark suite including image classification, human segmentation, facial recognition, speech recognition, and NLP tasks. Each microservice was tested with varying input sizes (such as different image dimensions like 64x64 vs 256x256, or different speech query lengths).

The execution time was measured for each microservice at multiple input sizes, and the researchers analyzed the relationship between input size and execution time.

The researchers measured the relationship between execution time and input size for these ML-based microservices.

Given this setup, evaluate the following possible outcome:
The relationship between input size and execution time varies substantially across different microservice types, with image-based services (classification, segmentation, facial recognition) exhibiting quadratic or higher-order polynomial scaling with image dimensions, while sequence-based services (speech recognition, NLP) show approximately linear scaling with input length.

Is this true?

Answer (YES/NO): NO